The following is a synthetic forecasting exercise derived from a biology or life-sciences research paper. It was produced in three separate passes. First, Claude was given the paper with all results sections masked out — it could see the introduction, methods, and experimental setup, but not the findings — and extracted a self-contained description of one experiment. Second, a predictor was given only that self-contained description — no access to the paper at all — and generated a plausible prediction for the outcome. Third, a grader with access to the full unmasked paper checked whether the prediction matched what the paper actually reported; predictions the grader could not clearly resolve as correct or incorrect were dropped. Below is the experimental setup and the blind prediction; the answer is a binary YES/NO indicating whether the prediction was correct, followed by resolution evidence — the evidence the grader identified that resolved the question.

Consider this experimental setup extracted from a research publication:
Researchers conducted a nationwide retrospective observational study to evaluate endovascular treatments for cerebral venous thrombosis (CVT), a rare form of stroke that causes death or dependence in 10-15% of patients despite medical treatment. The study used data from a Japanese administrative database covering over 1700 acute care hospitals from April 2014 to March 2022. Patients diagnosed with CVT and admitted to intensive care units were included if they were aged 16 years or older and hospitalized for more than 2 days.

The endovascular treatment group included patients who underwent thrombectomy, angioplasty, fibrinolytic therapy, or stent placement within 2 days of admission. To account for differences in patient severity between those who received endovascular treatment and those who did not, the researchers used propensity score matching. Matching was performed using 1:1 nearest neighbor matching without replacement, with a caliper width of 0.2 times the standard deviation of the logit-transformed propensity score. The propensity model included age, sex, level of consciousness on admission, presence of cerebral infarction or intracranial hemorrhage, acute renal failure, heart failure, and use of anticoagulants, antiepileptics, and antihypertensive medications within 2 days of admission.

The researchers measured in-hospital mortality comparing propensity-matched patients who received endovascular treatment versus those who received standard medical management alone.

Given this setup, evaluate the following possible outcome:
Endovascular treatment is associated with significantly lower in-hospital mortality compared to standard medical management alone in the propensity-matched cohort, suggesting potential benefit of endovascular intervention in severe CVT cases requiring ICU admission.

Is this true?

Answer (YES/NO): NO